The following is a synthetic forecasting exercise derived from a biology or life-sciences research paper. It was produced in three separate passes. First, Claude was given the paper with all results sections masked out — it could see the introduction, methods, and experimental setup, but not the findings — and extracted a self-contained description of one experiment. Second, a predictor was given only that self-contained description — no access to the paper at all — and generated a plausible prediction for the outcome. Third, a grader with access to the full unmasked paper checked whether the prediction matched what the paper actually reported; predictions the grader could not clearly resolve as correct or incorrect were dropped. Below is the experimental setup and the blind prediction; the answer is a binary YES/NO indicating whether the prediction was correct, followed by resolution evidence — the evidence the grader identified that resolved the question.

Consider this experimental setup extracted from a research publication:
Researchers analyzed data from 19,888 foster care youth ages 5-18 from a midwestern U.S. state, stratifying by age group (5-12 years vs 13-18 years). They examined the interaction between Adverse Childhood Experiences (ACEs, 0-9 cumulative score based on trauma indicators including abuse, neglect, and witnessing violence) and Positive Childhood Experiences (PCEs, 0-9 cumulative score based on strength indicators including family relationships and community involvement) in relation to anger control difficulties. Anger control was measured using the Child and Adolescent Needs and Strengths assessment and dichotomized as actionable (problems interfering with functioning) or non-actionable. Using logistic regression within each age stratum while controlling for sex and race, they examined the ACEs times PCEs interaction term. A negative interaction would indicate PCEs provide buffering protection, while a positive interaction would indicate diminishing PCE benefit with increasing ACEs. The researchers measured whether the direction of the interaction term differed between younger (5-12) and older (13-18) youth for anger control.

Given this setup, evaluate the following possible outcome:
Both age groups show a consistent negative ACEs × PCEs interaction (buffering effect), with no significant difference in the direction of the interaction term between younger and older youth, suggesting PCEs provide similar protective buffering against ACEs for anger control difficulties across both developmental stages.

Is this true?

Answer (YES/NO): NO